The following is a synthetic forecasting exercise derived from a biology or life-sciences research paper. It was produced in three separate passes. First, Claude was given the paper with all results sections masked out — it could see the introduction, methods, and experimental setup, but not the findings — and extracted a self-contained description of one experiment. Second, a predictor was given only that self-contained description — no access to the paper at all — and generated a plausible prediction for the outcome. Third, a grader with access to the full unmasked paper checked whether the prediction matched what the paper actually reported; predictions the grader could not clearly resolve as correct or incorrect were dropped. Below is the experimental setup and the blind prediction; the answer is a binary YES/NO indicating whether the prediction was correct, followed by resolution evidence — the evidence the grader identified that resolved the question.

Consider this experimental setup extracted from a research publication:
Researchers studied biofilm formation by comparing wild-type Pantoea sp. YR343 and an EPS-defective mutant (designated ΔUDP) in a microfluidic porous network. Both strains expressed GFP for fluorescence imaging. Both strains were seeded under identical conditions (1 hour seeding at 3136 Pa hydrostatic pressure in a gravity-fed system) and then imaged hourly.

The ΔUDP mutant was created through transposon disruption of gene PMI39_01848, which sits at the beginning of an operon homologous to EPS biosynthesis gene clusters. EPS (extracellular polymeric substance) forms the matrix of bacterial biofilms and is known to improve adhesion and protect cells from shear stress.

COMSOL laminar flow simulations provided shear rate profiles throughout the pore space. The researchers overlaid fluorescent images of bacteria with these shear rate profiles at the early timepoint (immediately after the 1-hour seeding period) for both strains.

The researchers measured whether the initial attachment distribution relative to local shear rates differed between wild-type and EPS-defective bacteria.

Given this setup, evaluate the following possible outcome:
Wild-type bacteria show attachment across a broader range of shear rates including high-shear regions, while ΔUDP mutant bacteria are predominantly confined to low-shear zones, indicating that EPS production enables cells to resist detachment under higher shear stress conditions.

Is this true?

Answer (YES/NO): NO